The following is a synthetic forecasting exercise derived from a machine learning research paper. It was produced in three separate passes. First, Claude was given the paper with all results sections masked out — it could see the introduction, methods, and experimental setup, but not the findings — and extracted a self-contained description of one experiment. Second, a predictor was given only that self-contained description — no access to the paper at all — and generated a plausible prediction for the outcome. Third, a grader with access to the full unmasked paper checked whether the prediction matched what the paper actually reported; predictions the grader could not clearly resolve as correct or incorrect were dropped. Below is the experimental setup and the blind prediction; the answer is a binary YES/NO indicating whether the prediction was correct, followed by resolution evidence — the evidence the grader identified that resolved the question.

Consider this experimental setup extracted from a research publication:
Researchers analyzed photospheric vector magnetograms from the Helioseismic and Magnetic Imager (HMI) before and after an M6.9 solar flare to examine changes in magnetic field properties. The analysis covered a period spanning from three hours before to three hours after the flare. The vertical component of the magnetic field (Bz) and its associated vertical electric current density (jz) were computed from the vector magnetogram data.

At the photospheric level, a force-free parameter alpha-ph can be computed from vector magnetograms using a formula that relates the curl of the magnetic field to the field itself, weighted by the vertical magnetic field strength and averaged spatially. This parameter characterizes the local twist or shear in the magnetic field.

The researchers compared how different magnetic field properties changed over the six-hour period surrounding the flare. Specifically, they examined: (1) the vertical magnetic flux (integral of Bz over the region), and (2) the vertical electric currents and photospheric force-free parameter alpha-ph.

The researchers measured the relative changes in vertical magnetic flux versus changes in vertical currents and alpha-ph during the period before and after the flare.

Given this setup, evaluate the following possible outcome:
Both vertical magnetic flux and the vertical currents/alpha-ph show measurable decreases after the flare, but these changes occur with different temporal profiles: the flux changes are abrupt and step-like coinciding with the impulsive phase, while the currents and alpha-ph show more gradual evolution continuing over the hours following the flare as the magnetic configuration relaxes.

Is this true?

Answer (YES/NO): NO